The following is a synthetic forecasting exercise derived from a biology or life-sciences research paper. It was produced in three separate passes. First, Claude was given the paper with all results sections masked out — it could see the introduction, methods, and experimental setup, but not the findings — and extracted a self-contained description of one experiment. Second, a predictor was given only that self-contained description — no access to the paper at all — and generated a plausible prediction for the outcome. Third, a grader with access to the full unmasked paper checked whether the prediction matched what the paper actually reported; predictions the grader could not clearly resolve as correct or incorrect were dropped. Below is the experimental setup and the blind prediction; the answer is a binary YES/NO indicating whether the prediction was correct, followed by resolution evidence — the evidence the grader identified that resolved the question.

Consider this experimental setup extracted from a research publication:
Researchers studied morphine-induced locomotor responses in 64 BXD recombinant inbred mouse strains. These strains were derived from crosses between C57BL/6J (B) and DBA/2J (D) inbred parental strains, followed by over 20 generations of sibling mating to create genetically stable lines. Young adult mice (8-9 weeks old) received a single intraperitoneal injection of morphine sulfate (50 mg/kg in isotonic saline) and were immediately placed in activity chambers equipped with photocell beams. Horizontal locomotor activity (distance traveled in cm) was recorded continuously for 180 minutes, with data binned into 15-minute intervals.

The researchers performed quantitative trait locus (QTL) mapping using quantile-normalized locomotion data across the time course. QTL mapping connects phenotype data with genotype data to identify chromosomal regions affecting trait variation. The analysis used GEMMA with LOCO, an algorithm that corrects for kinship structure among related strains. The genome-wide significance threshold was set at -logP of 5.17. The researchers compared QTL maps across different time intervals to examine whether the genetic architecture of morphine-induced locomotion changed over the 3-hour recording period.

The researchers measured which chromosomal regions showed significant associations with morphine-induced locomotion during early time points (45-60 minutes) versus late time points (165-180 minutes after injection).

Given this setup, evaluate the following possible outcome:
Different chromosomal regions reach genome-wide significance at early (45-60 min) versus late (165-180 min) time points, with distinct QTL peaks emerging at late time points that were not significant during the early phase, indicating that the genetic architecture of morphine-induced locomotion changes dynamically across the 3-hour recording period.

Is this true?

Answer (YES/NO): YES